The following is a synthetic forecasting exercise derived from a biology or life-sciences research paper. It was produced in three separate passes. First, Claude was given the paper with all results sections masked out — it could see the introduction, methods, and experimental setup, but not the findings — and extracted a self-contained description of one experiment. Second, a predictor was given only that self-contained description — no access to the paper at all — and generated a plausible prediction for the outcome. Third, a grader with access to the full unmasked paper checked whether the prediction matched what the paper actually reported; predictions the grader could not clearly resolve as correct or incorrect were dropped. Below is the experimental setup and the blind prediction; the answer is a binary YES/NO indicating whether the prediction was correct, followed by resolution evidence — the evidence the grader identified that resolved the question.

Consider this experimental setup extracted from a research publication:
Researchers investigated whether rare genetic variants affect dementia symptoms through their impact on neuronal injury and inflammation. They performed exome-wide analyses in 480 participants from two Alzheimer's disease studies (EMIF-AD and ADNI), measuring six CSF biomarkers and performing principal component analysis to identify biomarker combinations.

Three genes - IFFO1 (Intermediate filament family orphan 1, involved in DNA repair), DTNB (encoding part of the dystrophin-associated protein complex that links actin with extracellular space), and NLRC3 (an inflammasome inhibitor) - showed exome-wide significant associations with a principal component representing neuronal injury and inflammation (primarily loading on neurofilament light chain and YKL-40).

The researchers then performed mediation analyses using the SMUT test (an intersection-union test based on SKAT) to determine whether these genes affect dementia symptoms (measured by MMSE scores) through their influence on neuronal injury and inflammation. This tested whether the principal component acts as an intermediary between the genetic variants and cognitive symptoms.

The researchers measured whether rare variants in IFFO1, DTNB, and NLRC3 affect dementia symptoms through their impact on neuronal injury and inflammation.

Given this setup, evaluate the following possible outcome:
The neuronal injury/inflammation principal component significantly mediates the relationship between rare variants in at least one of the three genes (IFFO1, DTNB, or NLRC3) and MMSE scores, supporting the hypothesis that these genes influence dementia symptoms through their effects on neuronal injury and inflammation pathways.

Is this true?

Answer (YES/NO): YES